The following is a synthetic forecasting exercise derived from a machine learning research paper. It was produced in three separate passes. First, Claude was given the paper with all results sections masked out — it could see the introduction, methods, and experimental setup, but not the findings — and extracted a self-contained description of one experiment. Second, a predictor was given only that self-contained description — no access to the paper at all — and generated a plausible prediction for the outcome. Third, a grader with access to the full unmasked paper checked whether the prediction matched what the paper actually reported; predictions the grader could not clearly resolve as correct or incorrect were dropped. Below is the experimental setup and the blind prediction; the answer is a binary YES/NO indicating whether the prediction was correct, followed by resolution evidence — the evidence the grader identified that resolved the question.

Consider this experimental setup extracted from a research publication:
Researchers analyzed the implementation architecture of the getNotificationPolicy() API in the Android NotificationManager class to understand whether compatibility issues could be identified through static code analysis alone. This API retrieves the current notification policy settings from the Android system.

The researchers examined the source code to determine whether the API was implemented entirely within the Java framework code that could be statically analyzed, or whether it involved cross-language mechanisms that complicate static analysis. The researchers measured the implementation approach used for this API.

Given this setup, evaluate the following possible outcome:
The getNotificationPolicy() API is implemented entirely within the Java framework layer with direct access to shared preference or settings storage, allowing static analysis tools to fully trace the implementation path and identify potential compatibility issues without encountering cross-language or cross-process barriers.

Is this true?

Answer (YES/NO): NO